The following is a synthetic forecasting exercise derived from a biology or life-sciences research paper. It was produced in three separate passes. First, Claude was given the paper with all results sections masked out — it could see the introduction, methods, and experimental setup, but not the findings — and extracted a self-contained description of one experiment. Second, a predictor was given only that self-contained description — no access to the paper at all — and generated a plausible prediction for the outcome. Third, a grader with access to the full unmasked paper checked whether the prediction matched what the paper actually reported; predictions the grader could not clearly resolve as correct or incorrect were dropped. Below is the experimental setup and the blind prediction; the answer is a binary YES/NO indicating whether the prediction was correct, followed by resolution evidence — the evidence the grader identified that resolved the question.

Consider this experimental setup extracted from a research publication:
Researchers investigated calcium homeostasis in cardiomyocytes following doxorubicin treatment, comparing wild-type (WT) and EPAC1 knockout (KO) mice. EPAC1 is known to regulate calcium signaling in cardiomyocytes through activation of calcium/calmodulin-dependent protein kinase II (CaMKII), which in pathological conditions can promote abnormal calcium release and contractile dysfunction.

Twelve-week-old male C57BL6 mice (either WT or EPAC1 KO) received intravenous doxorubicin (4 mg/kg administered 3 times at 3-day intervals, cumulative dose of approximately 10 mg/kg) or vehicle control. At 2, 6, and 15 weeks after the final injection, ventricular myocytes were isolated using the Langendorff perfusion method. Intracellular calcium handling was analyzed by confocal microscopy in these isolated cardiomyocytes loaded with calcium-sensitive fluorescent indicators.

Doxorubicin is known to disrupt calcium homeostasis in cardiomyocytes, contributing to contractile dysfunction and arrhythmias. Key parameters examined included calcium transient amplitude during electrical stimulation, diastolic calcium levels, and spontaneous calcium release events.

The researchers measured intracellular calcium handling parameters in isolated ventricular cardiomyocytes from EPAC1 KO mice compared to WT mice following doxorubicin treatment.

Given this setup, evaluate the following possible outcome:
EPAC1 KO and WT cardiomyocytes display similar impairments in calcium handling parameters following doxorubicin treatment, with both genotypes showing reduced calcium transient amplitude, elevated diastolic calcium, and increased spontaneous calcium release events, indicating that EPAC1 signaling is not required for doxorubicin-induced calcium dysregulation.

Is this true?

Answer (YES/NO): NO